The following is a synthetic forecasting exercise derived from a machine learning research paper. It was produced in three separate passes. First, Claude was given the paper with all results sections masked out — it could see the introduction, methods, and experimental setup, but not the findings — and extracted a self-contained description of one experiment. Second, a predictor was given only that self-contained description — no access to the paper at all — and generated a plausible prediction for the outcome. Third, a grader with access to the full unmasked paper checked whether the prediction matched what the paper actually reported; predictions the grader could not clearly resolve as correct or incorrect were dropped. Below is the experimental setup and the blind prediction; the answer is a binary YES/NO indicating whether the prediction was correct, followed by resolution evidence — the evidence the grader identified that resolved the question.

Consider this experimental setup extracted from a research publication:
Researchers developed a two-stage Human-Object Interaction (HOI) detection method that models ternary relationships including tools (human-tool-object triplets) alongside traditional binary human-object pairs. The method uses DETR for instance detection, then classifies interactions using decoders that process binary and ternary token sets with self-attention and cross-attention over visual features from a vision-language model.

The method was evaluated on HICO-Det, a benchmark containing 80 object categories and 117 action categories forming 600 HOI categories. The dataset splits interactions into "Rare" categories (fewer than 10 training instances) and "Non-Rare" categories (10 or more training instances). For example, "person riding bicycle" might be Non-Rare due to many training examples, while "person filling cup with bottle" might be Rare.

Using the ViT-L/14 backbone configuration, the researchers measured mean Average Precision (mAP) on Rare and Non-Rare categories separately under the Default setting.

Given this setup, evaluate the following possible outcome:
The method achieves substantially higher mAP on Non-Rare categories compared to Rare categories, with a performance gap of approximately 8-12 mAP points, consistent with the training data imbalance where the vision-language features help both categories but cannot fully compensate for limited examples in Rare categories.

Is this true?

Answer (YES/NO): NO